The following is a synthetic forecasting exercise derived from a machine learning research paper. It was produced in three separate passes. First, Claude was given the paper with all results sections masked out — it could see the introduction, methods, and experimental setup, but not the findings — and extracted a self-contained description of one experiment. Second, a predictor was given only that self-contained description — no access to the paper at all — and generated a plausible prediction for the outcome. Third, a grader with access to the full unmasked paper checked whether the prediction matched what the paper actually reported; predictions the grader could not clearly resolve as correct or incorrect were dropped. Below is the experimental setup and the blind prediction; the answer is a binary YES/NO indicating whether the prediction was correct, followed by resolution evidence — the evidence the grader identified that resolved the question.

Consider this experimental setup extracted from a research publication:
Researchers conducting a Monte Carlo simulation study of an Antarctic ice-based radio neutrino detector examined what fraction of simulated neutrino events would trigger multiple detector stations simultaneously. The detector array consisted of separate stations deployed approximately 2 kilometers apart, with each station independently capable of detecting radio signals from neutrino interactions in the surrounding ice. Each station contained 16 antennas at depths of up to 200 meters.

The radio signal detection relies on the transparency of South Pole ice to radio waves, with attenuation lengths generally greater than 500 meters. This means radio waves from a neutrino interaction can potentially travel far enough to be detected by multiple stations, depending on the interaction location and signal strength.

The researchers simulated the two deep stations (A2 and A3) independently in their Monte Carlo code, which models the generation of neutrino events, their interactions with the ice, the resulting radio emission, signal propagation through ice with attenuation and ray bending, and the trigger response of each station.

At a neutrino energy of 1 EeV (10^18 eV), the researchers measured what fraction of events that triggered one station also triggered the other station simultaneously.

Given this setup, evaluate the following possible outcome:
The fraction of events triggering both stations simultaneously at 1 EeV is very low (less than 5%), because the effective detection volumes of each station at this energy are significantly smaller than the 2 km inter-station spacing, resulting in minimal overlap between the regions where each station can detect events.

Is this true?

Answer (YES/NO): NO